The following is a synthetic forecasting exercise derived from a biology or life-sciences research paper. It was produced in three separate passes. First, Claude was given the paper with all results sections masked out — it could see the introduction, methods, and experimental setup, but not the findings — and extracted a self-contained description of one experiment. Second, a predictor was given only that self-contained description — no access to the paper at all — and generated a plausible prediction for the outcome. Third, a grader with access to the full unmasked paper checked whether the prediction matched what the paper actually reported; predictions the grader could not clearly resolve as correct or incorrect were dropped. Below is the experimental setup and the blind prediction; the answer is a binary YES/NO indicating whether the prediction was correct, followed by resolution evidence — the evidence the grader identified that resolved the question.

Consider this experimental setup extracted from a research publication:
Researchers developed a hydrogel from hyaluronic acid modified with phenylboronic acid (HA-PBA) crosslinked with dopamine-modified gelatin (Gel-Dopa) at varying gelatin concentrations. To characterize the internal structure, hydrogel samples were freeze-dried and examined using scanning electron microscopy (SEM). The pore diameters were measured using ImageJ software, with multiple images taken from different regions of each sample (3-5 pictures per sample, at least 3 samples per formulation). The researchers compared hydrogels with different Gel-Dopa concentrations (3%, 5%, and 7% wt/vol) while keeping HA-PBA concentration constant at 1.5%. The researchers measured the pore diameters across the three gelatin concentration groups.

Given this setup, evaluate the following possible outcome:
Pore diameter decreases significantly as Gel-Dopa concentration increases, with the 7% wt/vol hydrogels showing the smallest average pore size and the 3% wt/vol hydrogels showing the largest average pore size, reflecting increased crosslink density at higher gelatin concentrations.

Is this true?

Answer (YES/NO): NO